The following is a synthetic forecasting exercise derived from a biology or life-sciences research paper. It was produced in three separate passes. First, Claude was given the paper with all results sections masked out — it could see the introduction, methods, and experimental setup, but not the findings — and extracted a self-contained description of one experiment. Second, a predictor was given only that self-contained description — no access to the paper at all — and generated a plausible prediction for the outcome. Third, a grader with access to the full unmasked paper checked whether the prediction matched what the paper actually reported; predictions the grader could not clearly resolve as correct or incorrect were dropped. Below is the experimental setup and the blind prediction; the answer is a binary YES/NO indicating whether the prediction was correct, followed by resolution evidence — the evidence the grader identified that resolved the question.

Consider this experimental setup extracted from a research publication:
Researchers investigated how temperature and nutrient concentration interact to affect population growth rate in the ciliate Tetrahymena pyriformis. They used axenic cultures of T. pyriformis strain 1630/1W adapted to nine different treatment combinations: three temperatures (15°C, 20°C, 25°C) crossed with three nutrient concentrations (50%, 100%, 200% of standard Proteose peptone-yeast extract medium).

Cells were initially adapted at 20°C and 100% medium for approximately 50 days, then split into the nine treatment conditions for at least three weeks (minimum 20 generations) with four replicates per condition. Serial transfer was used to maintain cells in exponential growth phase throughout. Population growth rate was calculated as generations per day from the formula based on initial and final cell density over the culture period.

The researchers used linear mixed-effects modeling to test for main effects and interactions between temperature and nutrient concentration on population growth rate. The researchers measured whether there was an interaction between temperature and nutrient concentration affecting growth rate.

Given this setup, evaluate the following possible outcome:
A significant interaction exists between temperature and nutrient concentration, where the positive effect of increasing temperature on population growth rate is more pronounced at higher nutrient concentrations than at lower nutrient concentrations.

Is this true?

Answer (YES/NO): YES